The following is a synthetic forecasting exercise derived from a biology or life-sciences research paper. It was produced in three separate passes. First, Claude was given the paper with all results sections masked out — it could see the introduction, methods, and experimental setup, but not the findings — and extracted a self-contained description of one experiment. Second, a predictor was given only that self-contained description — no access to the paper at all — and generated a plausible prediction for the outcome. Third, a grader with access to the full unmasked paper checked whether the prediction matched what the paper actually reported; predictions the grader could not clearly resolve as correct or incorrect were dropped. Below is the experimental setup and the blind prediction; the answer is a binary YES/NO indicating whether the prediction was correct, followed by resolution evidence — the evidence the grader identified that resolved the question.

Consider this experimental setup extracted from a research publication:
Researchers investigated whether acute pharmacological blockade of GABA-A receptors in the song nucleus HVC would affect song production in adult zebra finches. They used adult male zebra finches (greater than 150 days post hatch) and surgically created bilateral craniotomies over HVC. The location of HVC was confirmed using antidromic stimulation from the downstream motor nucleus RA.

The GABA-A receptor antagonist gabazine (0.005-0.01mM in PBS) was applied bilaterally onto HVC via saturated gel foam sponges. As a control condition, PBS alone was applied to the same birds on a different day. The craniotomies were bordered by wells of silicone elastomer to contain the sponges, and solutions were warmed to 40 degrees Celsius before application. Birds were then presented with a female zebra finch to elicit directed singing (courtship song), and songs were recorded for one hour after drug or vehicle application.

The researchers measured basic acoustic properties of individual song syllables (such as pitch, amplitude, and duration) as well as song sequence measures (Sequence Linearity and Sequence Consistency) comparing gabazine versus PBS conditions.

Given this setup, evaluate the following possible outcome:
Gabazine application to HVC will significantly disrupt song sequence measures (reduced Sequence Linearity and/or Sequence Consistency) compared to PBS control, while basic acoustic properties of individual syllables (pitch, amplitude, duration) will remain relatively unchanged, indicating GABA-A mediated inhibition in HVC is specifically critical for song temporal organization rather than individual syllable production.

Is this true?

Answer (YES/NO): NO